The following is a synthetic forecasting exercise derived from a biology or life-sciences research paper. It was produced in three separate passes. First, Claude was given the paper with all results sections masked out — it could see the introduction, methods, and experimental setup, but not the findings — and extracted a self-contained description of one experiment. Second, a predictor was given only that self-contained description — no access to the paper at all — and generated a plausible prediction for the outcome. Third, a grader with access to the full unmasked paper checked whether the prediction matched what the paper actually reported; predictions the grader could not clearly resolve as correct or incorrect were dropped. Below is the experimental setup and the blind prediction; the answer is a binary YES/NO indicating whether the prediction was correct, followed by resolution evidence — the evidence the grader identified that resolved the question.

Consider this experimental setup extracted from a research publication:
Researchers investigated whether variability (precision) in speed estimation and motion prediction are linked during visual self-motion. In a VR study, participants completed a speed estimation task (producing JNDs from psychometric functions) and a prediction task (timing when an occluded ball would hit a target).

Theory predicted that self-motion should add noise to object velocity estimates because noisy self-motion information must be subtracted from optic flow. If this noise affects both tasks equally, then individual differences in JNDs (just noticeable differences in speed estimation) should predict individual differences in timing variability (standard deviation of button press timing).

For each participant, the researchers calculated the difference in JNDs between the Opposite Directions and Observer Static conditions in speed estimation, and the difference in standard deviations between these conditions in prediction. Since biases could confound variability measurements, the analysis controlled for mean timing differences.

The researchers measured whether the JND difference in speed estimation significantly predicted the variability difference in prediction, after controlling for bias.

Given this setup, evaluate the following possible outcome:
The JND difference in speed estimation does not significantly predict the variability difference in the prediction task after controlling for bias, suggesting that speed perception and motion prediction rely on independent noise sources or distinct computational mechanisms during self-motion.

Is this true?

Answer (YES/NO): NO